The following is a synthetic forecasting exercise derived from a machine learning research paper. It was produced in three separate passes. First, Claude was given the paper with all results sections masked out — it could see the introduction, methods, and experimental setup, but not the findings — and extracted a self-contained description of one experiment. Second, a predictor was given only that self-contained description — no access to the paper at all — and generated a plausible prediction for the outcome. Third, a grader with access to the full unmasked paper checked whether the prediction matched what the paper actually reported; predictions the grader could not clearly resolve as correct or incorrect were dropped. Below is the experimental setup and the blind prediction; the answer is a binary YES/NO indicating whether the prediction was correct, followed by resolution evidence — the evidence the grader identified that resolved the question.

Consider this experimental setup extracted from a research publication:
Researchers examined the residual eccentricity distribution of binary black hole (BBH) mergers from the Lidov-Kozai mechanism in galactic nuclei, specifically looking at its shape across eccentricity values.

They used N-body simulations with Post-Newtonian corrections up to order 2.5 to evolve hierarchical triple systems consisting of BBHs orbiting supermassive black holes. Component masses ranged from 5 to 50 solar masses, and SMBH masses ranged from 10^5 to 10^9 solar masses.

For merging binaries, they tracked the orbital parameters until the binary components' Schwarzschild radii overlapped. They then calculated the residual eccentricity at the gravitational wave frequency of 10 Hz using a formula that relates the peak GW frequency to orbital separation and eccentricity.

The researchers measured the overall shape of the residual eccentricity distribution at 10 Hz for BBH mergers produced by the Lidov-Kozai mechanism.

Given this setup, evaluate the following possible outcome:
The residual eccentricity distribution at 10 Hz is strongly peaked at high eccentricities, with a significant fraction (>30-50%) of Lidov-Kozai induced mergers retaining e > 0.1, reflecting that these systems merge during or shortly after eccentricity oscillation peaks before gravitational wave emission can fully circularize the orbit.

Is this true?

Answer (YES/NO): NO